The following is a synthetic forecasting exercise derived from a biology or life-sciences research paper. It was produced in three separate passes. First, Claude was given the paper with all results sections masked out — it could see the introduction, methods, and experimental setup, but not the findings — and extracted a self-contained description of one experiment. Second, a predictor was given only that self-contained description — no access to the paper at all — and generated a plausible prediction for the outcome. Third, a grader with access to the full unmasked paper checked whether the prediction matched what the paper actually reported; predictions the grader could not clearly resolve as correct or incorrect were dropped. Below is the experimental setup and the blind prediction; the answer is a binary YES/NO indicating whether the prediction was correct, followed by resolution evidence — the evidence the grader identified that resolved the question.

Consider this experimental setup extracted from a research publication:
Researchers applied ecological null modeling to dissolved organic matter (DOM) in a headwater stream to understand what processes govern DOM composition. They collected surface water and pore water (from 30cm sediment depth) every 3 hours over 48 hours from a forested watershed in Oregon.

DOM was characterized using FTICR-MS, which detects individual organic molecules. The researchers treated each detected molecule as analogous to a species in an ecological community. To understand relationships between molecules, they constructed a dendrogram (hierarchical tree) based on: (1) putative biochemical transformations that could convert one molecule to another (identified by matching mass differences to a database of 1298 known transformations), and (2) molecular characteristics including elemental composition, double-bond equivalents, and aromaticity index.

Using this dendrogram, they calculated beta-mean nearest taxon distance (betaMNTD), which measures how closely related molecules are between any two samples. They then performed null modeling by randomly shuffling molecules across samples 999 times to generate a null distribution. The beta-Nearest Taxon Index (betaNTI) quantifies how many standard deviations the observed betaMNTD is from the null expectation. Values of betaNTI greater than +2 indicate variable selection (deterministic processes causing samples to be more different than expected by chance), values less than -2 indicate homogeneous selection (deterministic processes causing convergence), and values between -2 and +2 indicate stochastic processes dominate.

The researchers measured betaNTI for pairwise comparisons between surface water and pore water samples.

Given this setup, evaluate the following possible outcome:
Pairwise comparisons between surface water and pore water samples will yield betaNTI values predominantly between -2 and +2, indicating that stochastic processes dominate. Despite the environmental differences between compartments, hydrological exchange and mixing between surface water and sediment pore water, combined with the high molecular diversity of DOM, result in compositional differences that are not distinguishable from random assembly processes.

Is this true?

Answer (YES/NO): NO